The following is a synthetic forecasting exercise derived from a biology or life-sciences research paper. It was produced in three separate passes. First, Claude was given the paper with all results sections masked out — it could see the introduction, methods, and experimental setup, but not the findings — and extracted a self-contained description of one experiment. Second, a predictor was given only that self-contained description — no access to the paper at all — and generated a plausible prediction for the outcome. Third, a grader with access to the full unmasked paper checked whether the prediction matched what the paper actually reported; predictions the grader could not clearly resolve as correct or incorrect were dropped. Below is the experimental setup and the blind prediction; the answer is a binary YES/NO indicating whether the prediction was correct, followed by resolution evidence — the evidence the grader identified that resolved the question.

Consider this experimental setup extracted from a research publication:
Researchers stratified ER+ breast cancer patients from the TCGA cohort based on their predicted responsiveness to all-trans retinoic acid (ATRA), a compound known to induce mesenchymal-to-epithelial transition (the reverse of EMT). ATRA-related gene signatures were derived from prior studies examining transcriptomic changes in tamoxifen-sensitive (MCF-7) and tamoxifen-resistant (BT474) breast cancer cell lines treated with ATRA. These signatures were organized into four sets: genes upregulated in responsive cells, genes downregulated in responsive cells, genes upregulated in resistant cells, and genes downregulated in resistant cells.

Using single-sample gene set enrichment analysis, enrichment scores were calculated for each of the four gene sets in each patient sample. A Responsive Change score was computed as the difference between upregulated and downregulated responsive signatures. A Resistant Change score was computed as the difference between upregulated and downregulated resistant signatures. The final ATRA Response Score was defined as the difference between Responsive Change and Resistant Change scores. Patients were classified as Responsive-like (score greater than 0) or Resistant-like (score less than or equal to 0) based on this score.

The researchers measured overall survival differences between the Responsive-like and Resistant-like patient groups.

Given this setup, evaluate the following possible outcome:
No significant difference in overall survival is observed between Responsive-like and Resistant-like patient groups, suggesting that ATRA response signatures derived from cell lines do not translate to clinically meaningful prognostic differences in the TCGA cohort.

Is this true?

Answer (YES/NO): NO